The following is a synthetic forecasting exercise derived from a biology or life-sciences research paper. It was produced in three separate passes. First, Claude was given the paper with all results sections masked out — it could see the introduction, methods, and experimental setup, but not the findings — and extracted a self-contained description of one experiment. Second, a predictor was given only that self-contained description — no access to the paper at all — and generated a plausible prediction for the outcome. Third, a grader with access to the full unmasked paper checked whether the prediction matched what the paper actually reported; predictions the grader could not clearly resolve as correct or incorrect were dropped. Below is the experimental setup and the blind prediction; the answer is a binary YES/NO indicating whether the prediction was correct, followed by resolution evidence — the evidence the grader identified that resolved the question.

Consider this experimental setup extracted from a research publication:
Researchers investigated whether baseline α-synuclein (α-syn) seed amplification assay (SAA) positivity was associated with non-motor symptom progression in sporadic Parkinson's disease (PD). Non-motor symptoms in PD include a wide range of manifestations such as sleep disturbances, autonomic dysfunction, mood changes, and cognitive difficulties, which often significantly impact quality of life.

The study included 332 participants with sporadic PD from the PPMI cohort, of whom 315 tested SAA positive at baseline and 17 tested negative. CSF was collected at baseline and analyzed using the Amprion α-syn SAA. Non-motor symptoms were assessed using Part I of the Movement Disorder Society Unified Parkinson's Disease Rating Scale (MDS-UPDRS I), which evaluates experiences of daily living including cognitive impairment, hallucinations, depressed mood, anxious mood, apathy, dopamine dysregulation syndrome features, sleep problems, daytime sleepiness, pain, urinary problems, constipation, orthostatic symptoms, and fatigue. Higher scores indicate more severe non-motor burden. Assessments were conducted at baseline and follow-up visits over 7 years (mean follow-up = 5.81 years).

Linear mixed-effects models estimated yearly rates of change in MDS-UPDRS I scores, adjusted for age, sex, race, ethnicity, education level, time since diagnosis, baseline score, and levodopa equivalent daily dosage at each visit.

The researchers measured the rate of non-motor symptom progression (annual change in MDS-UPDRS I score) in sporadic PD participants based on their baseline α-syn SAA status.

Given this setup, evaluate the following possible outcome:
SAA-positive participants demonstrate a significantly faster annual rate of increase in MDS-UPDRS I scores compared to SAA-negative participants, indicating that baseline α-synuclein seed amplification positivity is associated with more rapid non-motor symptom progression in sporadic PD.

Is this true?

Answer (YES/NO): NO